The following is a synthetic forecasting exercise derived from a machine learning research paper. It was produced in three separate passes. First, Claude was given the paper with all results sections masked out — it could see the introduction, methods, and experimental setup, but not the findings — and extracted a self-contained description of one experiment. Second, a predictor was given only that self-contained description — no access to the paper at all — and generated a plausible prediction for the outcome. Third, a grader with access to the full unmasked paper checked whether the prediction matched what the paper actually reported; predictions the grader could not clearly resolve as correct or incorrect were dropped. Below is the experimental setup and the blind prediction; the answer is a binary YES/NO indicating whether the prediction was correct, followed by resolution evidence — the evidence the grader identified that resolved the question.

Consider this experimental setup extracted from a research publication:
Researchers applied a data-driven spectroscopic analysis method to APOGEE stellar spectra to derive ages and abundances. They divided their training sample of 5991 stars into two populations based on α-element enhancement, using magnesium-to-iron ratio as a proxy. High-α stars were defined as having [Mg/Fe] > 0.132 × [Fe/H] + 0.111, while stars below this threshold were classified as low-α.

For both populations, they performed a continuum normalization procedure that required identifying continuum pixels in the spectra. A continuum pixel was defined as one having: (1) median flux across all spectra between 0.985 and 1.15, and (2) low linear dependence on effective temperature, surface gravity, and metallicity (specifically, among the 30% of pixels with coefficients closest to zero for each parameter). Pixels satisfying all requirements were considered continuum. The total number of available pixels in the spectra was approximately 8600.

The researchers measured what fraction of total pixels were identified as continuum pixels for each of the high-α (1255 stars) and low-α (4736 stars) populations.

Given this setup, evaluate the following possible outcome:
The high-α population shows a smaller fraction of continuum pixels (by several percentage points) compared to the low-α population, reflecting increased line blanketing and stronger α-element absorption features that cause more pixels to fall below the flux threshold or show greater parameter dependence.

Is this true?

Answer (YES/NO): NO